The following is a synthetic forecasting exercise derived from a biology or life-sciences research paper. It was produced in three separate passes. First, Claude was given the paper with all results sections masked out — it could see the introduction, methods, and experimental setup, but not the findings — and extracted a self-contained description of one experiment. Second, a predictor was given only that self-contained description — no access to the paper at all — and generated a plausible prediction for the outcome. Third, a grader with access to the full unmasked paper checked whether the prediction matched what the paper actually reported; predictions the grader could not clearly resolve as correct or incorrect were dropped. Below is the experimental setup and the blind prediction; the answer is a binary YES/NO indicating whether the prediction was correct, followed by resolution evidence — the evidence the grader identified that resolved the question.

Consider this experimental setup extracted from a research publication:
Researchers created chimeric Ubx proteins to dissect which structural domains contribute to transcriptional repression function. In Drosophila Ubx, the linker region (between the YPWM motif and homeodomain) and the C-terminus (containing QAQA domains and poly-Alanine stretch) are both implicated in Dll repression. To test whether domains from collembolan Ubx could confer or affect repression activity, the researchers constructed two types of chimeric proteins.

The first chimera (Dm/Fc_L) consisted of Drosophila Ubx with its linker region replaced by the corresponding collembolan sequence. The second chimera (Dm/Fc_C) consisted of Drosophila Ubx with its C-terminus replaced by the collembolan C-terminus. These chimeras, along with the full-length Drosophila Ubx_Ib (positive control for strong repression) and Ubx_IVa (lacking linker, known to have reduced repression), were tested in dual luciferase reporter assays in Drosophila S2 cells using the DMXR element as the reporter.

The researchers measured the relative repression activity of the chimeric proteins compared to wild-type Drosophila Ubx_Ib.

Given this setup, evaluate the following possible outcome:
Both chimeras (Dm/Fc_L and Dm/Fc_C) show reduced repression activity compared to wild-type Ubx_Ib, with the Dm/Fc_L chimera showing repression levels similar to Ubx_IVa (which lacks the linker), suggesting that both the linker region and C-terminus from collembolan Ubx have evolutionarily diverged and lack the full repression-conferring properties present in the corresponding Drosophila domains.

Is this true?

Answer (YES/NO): YES